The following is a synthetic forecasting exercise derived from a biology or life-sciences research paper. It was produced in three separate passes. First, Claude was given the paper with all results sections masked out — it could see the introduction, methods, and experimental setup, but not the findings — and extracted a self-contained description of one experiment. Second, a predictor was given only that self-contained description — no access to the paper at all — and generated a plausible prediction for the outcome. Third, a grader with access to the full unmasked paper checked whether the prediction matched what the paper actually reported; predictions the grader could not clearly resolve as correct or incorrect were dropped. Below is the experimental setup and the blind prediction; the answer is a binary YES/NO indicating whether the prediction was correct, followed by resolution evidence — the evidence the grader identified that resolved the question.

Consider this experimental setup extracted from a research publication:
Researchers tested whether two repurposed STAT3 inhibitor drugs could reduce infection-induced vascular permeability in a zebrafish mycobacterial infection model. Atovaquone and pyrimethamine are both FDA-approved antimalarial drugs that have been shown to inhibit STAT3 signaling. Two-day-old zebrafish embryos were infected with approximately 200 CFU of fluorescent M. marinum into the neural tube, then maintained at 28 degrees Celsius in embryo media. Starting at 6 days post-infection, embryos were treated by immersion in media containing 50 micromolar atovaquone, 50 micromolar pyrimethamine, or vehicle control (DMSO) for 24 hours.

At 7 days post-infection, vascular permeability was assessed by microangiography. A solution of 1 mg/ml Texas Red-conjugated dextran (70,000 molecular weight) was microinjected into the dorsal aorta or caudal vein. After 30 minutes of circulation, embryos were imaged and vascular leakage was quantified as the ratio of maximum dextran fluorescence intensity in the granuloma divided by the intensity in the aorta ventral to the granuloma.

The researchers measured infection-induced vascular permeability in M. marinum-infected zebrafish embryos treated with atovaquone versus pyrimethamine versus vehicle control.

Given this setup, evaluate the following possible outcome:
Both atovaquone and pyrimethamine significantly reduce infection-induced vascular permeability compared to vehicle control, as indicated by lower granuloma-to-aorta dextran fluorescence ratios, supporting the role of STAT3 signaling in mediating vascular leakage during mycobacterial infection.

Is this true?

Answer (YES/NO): YES